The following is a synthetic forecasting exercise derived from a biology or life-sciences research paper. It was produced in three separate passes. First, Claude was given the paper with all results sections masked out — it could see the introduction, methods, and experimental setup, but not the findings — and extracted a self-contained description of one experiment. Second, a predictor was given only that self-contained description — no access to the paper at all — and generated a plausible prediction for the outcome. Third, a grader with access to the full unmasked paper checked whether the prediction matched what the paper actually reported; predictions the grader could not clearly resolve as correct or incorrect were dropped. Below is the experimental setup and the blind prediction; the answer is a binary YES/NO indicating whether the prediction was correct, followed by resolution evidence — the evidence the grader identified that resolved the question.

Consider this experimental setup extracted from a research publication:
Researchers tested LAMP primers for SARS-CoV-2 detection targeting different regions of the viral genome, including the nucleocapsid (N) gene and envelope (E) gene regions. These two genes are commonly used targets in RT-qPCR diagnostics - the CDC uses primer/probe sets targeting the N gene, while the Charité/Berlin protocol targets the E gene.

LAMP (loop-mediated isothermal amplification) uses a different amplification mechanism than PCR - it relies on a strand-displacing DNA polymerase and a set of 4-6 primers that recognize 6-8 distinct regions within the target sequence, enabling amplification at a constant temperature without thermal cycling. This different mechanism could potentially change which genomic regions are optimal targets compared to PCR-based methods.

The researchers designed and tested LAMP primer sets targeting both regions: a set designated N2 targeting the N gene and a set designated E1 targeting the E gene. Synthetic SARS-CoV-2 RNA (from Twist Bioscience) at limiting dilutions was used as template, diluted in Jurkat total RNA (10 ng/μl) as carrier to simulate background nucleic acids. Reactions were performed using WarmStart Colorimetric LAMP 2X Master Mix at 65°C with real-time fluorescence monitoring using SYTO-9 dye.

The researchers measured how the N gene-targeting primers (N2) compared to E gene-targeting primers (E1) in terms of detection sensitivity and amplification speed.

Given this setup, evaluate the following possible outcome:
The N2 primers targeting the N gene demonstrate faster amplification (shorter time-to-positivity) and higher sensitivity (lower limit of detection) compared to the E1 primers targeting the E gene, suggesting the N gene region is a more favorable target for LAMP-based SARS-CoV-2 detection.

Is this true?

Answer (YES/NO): NO